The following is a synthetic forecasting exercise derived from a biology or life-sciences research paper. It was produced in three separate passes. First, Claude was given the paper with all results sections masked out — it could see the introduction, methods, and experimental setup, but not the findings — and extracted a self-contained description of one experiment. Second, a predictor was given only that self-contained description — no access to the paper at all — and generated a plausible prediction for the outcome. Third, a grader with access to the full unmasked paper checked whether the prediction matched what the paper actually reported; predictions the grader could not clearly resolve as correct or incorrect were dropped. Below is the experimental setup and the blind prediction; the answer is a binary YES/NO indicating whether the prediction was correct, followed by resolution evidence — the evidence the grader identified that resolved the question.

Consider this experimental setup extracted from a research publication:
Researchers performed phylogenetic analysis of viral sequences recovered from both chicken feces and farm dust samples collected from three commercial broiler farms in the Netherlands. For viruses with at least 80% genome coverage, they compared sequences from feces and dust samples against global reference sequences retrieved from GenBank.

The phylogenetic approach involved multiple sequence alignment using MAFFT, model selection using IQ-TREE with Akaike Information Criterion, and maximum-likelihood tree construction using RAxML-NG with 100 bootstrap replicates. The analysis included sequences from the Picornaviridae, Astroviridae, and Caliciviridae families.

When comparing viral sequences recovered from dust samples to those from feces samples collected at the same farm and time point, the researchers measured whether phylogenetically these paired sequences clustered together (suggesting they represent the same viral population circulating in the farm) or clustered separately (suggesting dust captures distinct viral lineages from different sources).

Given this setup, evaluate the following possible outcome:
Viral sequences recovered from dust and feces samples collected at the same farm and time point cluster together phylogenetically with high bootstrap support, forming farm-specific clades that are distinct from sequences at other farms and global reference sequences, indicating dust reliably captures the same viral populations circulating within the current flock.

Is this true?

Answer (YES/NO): YES